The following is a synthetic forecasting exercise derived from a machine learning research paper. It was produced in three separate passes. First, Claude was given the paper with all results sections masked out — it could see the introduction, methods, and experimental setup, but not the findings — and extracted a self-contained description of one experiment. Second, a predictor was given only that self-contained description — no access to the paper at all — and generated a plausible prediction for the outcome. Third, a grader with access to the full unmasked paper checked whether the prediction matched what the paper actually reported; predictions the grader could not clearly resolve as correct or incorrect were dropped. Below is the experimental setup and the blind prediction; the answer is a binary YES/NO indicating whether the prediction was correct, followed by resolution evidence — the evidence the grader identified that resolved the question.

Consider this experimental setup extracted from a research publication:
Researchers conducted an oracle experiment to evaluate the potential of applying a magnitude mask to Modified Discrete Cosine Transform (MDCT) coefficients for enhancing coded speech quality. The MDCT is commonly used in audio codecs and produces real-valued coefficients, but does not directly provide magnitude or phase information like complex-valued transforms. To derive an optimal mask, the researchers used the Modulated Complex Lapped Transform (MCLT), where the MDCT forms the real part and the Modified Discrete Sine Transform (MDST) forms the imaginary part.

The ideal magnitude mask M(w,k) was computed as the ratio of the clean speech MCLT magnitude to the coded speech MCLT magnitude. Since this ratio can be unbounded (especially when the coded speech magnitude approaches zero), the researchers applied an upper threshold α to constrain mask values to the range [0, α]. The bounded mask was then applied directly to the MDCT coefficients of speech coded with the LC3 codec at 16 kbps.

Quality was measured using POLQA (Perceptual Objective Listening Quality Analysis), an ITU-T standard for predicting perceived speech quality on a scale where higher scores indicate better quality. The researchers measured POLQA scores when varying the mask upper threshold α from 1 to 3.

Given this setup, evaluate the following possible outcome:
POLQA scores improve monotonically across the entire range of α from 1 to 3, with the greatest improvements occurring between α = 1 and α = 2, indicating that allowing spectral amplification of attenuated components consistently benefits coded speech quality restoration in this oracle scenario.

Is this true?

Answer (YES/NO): NO